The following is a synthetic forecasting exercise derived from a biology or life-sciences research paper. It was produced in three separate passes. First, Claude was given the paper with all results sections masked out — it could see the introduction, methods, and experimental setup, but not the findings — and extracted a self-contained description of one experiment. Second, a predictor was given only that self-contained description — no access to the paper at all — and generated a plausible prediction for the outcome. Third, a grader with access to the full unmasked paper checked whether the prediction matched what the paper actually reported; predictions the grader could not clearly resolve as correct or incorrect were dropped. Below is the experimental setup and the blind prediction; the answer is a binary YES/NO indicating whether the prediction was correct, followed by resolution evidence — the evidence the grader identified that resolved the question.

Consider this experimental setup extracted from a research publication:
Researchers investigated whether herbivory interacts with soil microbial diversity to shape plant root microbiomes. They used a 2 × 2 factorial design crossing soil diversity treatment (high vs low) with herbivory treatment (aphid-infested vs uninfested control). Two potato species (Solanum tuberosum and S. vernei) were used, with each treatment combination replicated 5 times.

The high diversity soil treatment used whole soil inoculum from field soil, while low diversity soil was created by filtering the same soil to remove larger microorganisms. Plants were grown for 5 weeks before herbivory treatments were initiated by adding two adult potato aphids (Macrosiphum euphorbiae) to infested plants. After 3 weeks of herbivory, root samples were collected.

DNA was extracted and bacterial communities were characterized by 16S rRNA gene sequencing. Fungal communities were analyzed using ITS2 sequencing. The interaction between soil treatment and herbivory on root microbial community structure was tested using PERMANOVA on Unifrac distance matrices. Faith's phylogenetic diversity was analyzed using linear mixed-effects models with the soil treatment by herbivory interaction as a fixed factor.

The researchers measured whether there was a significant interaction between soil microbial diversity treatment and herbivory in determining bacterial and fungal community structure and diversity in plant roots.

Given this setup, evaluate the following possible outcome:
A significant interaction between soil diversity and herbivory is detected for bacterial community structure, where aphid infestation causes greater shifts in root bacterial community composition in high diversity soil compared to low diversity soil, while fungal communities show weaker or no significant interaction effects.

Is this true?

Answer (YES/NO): NO